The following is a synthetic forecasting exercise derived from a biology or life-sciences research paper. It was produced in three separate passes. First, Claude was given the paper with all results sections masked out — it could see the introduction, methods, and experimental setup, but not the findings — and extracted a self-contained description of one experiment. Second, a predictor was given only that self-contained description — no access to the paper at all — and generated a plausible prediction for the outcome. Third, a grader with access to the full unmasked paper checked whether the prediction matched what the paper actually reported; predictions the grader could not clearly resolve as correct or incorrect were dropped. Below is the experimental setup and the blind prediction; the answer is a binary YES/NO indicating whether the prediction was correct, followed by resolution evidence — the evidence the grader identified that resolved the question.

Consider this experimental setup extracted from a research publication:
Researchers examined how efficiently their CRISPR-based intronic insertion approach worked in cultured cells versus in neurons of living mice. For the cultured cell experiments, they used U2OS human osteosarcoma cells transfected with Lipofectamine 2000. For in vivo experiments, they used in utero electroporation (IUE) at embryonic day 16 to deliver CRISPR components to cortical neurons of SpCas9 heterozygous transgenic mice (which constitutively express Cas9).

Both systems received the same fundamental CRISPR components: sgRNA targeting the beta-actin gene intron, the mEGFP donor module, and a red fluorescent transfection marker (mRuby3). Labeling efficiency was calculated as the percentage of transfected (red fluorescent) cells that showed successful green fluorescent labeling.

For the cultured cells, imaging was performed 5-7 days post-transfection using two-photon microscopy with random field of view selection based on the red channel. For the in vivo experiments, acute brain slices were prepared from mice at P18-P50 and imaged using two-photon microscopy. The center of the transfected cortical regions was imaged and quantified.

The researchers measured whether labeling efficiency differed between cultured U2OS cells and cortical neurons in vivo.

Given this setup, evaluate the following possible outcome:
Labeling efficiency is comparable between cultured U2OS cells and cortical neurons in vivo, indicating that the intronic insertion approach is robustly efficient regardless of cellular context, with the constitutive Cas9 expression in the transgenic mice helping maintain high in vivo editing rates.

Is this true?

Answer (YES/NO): NO